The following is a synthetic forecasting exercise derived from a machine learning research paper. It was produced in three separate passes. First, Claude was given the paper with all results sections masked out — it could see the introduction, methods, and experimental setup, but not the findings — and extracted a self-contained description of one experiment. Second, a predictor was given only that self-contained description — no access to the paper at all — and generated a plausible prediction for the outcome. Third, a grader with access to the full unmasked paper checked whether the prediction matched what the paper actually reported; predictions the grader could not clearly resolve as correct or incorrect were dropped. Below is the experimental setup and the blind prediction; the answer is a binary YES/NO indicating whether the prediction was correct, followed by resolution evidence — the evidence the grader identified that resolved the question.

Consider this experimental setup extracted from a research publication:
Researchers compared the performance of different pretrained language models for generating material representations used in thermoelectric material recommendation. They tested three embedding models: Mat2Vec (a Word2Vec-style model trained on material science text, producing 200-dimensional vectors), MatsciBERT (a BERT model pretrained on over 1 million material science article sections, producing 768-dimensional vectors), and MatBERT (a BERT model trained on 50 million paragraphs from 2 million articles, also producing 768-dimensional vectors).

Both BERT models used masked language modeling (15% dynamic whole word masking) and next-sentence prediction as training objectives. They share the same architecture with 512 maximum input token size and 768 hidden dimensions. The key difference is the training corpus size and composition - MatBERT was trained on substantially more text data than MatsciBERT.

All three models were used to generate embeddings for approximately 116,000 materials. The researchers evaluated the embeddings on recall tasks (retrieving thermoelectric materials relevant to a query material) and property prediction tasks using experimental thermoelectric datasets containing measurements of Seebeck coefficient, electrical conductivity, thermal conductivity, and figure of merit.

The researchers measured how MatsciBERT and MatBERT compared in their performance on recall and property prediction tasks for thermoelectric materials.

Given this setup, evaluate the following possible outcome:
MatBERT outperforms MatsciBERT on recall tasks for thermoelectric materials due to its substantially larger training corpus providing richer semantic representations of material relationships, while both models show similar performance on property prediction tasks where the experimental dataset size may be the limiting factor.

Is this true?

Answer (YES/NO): NO